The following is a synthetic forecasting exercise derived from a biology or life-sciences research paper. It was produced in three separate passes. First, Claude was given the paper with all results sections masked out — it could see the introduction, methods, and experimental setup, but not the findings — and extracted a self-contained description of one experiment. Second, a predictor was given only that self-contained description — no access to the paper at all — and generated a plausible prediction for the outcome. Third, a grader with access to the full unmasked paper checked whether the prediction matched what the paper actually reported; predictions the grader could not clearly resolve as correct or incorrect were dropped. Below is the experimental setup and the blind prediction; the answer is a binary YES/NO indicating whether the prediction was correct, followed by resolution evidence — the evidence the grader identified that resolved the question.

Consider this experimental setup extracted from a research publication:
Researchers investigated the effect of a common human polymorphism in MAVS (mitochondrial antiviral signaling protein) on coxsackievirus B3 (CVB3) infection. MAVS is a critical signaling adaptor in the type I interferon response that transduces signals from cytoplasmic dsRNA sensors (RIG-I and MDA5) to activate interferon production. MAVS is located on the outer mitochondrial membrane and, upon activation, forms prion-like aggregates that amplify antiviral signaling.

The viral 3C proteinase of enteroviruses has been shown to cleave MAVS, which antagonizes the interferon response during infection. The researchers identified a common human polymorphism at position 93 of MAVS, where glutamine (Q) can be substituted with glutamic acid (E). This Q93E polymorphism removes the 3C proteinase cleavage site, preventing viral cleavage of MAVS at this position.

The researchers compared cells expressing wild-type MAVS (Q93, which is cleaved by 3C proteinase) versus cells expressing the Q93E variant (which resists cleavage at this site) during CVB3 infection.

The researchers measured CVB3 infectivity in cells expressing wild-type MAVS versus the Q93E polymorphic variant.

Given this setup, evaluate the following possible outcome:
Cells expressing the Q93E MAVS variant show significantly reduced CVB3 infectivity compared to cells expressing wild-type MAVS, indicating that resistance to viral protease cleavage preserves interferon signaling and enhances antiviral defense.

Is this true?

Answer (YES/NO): NO